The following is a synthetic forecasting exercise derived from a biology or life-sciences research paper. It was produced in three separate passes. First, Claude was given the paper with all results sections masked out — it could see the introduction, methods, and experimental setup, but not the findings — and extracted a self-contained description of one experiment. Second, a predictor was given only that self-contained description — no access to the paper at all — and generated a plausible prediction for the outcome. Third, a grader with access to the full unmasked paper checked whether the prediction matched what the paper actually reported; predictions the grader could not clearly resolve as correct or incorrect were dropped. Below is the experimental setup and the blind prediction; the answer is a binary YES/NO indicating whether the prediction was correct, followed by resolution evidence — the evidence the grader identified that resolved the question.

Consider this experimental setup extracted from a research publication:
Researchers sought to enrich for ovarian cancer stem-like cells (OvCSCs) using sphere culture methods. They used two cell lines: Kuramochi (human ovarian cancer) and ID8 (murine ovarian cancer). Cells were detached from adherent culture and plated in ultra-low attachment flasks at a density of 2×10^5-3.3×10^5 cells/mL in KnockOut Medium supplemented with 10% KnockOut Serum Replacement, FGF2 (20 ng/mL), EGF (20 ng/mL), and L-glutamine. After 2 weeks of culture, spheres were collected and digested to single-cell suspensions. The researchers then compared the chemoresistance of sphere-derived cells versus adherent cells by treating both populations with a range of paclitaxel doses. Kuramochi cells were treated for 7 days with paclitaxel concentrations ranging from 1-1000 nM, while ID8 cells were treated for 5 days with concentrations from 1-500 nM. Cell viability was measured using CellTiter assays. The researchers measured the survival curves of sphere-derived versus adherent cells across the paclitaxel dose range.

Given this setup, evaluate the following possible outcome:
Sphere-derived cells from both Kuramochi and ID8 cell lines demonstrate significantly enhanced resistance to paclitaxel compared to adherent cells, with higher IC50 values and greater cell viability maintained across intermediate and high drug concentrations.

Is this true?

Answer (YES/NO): YES